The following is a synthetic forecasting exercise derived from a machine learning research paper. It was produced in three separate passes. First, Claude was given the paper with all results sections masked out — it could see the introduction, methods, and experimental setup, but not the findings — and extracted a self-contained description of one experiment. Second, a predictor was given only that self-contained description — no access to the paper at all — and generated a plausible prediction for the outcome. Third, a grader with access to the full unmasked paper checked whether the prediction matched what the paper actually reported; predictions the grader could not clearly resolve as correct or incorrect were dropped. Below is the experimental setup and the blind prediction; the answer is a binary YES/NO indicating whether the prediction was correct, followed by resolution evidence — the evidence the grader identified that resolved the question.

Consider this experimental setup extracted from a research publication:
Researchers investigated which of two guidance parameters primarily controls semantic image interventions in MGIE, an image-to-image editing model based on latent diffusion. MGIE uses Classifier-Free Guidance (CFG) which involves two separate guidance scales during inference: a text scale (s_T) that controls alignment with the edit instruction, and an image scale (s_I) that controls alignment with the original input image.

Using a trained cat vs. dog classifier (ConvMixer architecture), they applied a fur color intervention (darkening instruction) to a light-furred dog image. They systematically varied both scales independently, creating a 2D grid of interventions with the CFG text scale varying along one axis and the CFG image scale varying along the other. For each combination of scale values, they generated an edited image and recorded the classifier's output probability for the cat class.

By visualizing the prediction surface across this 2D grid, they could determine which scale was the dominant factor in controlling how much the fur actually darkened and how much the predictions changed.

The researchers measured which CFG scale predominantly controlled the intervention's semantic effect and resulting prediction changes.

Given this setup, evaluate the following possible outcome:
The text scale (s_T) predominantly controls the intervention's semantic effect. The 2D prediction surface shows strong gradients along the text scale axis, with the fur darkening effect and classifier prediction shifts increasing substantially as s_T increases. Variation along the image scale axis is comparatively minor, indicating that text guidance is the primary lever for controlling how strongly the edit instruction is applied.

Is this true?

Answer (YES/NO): YES